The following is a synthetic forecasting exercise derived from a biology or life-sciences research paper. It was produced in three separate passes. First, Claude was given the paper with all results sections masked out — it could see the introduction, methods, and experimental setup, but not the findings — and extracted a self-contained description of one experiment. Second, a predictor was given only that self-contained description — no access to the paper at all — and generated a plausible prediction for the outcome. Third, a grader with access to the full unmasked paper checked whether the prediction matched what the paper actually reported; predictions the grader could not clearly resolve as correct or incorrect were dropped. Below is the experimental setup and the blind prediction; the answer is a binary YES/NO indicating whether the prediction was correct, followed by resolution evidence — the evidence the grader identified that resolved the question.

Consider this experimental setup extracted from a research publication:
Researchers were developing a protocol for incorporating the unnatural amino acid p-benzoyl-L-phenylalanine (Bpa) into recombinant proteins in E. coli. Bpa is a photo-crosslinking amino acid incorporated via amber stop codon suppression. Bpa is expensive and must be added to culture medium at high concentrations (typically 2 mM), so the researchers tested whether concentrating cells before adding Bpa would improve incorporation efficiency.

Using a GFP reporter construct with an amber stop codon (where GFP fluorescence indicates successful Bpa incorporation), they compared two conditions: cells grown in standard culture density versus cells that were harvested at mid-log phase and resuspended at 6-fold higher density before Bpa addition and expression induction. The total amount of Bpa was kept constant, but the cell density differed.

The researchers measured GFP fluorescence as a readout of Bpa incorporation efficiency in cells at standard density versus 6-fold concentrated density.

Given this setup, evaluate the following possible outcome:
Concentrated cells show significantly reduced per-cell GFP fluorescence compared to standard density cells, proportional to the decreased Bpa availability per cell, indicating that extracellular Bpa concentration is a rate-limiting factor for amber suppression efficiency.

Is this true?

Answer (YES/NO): NO